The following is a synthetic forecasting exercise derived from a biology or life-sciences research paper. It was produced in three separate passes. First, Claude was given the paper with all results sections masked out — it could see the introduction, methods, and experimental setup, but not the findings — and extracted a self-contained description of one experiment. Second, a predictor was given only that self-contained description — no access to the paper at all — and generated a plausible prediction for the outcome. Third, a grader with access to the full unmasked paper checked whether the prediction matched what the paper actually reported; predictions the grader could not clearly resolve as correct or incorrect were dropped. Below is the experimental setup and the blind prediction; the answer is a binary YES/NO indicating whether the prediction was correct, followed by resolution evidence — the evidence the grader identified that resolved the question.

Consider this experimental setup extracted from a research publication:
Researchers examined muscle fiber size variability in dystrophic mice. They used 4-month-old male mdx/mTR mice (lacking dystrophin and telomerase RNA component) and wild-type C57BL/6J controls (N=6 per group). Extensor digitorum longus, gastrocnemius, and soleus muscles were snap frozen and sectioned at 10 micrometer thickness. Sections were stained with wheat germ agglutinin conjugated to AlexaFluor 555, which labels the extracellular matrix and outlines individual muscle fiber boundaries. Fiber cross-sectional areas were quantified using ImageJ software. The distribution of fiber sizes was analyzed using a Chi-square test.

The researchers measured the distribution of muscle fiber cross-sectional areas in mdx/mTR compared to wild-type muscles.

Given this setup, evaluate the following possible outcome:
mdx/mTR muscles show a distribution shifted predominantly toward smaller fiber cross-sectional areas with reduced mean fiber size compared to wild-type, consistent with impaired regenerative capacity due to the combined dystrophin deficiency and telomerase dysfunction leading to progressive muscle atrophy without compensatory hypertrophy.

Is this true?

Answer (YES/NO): NO